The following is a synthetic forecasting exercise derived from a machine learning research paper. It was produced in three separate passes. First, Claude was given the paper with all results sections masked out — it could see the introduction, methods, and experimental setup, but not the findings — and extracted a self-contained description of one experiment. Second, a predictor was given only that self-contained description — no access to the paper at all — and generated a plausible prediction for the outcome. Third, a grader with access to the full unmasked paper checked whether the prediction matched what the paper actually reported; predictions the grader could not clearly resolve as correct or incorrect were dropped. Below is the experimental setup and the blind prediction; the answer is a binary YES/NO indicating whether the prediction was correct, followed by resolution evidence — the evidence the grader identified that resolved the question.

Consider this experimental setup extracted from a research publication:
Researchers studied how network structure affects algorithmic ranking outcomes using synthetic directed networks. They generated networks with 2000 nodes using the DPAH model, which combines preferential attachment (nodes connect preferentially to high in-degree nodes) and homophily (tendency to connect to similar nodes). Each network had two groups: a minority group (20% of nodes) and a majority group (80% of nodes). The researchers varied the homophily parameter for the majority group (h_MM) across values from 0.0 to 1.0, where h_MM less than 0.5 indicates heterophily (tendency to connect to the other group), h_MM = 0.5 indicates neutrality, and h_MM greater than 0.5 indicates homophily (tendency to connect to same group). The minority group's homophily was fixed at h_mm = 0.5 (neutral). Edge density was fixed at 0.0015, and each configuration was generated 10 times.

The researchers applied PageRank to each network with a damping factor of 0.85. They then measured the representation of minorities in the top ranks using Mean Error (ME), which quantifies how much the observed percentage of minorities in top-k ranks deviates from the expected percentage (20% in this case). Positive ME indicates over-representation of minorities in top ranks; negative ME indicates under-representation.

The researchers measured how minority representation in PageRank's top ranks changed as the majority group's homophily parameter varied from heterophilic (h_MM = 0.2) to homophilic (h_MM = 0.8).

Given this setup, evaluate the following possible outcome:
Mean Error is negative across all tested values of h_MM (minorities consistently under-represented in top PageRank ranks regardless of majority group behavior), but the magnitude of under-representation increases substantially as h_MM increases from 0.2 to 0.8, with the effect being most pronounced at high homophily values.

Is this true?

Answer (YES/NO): NO